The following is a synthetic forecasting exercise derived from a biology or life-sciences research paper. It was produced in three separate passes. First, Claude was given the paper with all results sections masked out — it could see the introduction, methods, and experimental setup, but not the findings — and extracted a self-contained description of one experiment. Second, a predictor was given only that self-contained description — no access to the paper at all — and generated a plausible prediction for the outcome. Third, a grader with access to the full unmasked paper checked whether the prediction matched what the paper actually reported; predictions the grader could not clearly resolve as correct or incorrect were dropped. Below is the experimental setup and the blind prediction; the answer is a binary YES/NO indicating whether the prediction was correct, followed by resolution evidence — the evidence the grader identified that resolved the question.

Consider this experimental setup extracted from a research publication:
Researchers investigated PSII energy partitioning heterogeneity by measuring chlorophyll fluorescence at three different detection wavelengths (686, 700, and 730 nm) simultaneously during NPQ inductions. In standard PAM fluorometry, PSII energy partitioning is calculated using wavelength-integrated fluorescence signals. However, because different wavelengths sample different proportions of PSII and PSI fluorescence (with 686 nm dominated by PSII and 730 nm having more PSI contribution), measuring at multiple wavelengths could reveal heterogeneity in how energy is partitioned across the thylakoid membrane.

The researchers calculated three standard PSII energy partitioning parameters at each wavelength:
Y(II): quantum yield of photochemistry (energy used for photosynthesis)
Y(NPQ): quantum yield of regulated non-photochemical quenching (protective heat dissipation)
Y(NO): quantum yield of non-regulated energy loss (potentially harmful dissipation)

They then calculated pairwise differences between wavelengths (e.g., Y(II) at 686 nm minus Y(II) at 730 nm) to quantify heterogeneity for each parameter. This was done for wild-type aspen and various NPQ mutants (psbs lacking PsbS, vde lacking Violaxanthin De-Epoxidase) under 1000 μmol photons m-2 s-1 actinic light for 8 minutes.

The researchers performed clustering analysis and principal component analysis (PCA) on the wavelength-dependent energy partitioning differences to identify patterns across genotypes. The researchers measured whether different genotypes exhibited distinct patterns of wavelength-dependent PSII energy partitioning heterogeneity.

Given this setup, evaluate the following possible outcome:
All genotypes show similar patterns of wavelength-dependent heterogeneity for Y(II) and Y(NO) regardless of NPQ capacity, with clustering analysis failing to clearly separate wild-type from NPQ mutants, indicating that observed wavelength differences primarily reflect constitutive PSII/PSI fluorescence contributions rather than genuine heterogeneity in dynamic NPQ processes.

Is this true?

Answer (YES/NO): NO